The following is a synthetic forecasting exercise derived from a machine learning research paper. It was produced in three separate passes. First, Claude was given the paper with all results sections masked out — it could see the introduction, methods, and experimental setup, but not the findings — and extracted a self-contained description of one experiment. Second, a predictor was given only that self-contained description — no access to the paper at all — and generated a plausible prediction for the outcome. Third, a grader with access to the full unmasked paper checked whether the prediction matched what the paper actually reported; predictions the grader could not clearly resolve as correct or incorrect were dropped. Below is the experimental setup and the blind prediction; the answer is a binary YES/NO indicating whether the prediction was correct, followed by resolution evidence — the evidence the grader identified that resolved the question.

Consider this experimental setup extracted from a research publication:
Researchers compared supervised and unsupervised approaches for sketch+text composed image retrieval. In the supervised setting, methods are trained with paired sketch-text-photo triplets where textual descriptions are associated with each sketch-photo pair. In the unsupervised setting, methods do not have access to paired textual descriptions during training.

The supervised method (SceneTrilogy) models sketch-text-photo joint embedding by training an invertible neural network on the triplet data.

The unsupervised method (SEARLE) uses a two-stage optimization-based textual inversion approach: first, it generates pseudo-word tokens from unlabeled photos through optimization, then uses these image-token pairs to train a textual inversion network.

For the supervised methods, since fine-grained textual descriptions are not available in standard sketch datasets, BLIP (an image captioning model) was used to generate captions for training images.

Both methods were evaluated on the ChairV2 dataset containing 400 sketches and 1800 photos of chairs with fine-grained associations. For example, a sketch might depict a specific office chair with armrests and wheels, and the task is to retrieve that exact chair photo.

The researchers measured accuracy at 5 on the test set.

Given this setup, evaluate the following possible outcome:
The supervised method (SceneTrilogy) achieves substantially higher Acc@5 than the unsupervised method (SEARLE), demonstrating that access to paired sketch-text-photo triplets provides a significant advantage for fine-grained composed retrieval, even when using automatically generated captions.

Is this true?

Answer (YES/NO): NO